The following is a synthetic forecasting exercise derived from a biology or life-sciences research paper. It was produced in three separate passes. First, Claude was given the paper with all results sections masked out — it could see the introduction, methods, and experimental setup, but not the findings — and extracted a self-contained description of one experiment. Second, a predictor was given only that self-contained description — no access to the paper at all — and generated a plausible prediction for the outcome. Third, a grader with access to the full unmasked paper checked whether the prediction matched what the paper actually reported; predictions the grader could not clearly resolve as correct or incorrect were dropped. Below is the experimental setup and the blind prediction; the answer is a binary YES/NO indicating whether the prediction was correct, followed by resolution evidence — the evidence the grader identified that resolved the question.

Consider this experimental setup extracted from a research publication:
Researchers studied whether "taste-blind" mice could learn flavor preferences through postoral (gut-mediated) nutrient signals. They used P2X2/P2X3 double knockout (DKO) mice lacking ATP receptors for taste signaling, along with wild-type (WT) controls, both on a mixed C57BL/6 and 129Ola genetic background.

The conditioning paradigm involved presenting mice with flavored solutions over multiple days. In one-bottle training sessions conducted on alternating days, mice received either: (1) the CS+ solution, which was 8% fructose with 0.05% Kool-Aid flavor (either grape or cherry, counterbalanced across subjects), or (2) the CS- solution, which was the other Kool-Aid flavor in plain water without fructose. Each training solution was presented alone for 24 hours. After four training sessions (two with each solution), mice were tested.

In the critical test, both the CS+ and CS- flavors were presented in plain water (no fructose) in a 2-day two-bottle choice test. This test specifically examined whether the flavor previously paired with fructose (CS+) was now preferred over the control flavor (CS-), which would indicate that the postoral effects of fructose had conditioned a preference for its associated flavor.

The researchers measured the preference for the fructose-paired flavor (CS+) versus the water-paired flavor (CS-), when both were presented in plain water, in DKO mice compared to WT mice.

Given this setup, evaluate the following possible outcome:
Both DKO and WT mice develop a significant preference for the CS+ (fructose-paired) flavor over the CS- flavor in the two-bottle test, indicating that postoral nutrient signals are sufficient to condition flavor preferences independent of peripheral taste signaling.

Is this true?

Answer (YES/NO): YES